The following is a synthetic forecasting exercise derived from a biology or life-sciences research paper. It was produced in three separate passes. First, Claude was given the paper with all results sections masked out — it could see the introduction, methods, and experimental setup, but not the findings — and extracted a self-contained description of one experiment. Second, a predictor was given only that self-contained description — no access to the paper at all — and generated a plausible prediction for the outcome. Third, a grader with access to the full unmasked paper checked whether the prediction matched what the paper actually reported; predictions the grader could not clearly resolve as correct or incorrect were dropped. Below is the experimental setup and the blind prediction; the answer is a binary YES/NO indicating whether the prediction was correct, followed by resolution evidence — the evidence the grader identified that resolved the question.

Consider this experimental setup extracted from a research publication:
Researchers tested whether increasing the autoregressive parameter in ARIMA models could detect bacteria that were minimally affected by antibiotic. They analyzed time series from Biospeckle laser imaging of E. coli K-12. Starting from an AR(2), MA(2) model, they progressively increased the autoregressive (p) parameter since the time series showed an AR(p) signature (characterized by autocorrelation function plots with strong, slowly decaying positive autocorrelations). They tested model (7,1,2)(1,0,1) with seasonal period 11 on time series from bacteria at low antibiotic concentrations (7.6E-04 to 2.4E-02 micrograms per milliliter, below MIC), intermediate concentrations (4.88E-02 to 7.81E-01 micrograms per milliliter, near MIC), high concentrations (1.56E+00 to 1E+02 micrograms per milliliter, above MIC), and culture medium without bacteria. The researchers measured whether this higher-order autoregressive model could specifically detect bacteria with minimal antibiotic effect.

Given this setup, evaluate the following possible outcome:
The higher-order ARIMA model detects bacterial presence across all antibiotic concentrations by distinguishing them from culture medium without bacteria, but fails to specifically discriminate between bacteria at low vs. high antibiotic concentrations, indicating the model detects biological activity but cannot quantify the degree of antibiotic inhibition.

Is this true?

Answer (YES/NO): NO